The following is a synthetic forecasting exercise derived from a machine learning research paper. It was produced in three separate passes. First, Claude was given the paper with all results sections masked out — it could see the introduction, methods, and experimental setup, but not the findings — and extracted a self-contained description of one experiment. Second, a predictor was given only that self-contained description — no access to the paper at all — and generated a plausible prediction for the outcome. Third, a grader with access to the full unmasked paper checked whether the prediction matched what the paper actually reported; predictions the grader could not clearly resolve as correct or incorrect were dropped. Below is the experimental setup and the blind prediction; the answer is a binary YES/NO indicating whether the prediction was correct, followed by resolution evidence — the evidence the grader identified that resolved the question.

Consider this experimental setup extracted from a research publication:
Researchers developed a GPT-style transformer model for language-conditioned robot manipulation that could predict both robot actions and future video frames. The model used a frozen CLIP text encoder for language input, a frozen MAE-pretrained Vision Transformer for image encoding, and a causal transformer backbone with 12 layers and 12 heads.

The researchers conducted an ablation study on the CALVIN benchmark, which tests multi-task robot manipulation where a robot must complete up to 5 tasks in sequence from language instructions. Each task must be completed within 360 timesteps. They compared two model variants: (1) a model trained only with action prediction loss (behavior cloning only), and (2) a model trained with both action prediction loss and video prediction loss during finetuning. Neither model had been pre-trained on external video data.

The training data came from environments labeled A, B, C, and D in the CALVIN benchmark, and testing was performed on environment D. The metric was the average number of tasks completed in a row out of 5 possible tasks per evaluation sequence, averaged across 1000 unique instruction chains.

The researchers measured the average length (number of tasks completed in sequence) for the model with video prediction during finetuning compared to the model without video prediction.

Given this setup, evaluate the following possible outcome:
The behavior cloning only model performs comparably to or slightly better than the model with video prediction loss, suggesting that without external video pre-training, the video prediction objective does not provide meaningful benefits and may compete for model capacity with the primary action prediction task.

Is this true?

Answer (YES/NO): NO